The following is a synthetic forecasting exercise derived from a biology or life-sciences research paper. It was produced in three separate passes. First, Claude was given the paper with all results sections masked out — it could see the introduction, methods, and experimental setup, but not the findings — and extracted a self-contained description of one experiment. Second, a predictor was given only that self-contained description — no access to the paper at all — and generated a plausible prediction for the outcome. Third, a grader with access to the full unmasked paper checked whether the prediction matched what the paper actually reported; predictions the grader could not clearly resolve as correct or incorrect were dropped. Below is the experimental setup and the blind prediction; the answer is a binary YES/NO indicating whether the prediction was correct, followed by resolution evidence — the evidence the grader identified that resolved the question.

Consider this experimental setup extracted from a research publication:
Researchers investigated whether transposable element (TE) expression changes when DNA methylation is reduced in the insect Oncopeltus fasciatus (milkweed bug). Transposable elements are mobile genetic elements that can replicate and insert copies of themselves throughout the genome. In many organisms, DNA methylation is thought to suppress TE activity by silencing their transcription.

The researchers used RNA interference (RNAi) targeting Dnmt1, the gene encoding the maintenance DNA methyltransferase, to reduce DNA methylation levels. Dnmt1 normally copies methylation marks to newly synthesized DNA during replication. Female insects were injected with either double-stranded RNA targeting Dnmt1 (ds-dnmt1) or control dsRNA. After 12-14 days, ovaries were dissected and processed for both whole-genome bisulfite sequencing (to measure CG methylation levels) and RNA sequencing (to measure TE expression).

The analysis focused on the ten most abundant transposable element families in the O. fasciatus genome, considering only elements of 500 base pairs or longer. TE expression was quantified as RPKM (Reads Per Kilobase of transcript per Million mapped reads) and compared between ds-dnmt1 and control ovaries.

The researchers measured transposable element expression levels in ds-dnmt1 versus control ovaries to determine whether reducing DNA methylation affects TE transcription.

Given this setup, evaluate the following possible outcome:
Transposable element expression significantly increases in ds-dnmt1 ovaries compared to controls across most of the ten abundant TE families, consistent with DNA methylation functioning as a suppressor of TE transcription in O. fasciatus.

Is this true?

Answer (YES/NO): NO